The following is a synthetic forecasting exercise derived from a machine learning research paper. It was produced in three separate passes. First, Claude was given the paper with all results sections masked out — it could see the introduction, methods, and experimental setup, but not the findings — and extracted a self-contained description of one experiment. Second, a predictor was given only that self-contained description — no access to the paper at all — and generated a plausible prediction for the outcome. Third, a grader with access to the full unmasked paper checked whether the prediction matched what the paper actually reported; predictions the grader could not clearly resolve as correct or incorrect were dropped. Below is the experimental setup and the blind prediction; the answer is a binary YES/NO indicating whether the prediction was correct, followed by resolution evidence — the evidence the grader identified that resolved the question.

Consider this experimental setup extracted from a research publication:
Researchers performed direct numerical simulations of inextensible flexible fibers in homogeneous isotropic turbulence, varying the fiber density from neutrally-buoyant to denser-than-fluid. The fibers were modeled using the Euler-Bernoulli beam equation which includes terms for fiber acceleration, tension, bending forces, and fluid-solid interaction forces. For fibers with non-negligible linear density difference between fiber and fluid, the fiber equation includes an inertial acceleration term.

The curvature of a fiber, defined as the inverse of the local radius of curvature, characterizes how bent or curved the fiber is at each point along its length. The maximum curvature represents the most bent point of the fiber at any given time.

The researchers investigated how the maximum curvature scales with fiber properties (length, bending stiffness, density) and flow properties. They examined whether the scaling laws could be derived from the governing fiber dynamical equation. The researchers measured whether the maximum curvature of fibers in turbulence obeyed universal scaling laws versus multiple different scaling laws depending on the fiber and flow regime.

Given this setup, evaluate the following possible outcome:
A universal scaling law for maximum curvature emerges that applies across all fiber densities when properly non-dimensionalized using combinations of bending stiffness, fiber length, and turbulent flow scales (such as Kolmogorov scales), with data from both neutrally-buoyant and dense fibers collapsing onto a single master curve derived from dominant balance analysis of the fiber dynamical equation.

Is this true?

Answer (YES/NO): NO